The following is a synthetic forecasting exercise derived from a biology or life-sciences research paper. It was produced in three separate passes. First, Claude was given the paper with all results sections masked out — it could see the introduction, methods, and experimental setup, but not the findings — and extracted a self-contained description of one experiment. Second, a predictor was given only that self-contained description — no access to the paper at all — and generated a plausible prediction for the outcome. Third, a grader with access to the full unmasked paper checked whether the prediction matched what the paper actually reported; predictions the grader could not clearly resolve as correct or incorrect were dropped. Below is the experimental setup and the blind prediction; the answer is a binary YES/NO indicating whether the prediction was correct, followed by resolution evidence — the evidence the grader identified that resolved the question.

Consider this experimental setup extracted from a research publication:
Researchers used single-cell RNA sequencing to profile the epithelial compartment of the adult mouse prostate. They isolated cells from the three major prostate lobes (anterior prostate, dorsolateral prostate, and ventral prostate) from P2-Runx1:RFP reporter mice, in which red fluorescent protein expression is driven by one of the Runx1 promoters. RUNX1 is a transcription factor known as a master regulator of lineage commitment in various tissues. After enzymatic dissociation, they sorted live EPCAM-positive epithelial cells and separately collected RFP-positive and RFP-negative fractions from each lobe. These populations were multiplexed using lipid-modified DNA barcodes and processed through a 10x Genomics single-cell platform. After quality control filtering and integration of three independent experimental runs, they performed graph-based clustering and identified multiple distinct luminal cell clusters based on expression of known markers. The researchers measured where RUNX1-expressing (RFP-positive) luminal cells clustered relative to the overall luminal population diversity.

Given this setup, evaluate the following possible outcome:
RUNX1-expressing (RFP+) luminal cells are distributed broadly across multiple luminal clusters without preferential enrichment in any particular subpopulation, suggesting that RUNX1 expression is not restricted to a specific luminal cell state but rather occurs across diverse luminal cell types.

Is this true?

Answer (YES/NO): NO